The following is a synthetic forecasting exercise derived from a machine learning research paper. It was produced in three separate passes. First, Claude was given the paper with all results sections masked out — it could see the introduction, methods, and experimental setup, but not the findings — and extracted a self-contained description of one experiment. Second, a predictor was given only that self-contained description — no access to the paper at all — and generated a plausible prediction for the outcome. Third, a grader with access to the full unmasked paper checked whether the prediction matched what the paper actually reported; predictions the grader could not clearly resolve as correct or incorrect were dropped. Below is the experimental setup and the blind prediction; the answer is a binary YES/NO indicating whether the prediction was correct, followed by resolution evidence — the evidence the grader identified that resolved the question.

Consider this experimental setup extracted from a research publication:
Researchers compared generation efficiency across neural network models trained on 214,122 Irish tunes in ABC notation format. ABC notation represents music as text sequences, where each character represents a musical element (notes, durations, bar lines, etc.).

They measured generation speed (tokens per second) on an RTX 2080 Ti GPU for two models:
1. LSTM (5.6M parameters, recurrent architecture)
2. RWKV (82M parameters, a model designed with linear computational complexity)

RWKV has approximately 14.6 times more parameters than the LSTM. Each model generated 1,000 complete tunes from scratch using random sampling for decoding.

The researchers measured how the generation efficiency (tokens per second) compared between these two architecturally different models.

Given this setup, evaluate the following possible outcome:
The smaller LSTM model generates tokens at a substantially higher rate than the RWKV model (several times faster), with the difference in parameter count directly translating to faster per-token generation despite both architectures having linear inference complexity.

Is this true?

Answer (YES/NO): NO